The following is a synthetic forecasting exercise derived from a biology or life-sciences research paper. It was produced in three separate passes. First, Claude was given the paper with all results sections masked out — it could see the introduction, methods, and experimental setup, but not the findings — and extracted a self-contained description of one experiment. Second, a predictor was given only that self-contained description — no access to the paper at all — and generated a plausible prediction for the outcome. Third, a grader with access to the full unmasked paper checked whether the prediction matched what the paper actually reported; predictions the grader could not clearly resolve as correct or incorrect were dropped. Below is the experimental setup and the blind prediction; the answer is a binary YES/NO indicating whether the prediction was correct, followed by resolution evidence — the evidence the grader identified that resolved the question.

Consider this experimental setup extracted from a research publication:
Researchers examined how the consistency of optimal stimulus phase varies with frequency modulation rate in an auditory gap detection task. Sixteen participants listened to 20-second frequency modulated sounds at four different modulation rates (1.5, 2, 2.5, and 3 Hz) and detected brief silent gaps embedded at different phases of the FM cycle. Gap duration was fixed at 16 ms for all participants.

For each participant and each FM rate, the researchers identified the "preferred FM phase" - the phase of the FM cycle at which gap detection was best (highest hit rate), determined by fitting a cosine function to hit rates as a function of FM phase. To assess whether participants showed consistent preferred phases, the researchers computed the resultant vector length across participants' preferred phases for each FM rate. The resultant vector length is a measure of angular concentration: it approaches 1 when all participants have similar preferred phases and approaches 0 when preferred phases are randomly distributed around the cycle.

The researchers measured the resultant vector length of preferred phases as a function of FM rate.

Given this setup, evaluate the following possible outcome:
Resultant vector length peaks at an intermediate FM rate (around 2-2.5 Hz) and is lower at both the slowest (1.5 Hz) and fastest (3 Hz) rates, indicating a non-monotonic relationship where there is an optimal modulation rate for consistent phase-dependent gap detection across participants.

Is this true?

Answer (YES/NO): NO